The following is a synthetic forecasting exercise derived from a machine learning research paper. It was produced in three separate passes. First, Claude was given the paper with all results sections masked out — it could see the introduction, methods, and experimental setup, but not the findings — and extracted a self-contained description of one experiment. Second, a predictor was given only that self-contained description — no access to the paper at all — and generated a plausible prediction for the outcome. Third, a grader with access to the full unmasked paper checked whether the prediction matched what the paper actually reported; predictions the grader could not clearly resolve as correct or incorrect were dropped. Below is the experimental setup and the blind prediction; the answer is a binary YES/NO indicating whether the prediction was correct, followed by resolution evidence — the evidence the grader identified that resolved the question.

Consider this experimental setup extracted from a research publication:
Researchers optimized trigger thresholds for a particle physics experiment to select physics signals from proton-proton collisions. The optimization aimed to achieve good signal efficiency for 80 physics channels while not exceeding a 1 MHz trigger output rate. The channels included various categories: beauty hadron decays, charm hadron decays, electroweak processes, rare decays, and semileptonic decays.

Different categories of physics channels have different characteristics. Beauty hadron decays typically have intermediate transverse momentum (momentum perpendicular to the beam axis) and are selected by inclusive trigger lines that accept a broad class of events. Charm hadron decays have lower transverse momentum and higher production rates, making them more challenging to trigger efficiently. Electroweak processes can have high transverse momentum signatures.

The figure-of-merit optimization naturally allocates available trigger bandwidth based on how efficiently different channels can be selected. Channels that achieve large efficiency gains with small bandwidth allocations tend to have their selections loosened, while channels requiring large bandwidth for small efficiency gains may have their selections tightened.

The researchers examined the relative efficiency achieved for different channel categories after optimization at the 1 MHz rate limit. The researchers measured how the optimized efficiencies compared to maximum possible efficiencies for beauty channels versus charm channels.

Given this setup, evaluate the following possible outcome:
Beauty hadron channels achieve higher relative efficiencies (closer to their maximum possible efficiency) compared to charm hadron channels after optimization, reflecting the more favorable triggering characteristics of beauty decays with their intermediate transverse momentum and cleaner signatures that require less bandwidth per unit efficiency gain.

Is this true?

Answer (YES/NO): YES